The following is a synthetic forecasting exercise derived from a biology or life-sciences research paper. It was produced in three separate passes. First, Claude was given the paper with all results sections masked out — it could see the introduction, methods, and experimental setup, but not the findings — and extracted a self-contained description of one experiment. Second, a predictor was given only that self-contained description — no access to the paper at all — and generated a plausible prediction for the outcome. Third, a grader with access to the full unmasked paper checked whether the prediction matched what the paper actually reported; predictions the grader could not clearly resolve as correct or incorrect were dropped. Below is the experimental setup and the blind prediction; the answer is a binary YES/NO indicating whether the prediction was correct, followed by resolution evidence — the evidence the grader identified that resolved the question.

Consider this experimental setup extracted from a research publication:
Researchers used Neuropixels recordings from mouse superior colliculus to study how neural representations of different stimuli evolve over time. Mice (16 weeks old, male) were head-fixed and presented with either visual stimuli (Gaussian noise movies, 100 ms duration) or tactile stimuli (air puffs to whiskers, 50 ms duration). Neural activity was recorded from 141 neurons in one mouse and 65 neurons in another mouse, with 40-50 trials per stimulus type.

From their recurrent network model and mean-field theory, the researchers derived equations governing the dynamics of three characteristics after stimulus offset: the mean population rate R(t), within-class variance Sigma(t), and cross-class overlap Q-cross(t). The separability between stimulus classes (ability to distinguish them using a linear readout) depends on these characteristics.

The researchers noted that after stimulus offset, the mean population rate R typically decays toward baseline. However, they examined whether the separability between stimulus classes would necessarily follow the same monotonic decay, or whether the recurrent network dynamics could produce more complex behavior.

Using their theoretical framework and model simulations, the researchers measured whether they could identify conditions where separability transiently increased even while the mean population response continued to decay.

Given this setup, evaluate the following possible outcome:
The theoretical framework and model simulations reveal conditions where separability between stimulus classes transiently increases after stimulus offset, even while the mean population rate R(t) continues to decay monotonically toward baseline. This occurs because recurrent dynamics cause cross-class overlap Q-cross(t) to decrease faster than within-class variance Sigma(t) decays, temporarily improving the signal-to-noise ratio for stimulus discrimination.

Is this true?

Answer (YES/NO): YES